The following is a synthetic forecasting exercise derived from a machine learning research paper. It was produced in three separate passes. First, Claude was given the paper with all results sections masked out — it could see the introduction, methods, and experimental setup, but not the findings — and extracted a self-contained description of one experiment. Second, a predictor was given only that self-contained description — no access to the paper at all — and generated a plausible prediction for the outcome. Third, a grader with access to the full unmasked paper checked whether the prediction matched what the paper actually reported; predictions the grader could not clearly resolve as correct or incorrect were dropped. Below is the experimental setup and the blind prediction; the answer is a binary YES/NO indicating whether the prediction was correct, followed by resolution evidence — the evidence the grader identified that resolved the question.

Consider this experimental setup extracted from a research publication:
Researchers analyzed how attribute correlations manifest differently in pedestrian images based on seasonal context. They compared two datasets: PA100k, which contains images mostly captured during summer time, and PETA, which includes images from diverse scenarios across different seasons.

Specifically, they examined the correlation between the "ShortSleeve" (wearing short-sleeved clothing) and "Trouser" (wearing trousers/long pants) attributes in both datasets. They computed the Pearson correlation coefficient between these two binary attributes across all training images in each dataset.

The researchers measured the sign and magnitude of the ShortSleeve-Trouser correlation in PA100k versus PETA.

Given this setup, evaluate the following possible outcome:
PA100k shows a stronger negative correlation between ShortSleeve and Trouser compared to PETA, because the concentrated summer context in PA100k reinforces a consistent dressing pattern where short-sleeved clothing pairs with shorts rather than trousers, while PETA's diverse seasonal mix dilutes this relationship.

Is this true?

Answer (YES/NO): YES